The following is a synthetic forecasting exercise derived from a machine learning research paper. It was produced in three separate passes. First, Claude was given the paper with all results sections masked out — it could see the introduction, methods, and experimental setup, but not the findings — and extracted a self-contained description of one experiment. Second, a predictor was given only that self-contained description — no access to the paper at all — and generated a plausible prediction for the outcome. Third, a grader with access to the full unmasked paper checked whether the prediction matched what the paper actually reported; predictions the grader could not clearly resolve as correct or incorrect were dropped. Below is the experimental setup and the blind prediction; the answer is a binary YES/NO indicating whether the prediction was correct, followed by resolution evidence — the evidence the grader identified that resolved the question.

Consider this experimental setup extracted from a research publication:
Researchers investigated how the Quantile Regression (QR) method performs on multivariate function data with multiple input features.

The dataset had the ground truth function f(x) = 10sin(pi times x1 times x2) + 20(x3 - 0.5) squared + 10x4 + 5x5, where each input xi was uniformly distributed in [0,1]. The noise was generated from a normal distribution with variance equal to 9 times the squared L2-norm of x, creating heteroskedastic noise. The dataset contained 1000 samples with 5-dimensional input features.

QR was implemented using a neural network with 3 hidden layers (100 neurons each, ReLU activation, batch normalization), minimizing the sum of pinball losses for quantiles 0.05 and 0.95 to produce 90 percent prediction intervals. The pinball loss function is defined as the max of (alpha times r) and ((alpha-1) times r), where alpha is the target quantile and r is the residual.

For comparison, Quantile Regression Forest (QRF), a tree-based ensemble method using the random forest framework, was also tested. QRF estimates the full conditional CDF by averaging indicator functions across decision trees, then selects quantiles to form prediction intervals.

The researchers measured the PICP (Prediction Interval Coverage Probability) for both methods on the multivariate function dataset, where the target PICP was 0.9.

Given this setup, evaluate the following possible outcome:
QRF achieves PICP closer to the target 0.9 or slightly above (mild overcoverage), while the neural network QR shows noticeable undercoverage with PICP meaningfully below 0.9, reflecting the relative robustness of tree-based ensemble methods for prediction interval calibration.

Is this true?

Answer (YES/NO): YES